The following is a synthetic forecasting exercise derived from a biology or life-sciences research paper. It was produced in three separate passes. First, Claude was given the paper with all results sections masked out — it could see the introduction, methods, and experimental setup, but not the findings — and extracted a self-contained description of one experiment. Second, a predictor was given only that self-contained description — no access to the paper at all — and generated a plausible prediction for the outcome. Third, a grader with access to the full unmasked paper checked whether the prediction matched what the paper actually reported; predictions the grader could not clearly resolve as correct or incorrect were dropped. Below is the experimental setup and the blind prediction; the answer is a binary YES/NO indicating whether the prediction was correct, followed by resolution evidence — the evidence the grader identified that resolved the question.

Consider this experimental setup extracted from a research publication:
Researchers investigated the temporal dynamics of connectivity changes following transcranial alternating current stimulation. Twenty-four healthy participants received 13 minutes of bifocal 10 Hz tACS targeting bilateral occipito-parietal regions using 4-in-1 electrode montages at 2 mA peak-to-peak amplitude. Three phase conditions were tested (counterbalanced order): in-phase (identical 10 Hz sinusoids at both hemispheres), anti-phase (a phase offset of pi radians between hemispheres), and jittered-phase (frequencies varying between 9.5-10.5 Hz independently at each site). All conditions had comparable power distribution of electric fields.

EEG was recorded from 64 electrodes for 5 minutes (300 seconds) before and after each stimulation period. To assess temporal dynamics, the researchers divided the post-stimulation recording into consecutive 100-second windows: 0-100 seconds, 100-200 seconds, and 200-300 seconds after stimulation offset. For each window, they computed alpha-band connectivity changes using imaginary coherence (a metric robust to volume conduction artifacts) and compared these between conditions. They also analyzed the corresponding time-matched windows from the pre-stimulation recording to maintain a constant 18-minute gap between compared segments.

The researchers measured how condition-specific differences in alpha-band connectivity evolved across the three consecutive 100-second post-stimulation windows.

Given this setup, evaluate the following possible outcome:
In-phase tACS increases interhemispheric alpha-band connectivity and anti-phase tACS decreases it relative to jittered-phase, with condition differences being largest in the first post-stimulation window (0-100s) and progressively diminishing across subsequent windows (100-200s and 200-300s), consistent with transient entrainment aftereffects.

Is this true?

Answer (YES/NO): NO